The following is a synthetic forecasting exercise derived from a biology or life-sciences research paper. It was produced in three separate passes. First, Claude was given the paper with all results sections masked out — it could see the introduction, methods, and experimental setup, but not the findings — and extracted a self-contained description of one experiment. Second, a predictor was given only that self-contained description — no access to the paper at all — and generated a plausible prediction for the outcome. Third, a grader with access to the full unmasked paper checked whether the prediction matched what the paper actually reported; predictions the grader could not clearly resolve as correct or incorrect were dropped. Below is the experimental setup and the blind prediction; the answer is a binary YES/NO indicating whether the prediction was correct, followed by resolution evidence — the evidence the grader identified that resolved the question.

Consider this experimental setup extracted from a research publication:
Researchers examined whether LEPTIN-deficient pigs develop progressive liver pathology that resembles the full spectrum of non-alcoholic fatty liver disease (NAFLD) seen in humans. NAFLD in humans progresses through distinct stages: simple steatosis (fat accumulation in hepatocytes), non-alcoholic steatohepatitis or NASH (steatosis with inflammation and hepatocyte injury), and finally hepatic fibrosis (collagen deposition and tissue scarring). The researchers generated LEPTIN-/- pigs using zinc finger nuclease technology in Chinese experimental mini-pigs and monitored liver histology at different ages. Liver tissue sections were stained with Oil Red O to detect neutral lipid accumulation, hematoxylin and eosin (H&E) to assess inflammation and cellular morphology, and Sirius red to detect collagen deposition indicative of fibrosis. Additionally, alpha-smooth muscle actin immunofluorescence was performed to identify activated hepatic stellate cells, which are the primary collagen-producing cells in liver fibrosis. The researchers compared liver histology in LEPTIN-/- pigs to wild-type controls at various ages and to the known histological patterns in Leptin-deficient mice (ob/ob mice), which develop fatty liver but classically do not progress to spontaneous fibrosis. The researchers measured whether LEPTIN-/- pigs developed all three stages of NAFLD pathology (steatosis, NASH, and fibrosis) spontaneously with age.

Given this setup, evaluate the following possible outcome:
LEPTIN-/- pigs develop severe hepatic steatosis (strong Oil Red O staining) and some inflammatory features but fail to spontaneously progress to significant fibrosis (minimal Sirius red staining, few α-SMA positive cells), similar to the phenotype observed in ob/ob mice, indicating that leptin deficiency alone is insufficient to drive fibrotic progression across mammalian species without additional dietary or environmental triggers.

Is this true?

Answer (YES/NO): NO